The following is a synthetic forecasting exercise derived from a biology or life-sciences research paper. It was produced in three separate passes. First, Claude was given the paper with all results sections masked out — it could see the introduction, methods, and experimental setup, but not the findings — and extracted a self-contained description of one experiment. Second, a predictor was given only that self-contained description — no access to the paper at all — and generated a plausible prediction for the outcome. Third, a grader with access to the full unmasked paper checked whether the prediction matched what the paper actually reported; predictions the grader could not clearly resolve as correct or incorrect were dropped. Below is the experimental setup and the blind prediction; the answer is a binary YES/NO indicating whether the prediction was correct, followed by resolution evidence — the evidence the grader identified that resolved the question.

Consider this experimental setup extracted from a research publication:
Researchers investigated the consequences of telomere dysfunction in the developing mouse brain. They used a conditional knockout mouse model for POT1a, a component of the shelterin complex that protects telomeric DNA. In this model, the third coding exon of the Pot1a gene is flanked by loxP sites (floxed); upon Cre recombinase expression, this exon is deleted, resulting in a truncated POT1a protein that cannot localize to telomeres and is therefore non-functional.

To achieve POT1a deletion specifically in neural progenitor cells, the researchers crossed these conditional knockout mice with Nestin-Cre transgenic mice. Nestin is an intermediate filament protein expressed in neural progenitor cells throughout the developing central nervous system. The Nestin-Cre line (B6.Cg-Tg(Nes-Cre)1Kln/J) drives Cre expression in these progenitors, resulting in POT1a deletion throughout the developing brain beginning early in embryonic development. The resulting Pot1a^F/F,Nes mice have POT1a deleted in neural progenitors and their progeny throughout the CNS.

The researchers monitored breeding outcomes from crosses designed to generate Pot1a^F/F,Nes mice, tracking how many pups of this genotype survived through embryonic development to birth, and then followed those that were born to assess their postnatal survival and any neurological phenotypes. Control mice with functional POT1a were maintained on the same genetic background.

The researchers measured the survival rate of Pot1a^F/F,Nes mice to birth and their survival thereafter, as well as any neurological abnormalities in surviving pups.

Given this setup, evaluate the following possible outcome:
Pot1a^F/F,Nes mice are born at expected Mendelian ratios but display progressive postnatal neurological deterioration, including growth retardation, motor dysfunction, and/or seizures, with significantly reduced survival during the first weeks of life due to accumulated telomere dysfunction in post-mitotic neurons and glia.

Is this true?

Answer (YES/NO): NO